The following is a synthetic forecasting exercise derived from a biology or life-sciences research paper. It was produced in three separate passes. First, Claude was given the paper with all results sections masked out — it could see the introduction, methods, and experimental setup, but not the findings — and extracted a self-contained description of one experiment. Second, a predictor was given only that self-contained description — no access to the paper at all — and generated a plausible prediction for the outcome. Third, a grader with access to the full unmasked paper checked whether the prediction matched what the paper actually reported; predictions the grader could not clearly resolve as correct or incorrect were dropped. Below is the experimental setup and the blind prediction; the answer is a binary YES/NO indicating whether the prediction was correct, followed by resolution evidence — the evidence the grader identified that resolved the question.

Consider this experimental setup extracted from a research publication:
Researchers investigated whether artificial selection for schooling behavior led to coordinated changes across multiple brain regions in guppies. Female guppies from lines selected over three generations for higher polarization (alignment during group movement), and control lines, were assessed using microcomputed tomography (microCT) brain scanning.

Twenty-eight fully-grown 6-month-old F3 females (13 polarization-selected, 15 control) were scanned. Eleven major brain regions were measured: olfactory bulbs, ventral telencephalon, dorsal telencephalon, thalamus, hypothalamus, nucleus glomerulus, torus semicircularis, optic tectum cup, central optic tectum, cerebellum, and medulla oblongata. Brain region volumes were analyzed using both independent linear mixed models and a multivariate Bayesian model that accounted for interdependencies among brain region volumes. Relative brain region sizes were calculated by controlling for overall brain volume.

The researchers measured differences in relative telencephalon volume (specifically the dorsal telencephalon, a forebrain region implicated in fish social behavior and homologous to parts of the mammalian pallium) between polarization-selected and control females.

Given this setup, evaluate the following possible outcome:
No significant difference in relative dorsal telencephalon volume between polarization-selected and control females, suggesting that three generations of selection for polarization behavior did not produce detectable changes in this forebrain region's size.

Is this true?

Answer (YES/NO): YES